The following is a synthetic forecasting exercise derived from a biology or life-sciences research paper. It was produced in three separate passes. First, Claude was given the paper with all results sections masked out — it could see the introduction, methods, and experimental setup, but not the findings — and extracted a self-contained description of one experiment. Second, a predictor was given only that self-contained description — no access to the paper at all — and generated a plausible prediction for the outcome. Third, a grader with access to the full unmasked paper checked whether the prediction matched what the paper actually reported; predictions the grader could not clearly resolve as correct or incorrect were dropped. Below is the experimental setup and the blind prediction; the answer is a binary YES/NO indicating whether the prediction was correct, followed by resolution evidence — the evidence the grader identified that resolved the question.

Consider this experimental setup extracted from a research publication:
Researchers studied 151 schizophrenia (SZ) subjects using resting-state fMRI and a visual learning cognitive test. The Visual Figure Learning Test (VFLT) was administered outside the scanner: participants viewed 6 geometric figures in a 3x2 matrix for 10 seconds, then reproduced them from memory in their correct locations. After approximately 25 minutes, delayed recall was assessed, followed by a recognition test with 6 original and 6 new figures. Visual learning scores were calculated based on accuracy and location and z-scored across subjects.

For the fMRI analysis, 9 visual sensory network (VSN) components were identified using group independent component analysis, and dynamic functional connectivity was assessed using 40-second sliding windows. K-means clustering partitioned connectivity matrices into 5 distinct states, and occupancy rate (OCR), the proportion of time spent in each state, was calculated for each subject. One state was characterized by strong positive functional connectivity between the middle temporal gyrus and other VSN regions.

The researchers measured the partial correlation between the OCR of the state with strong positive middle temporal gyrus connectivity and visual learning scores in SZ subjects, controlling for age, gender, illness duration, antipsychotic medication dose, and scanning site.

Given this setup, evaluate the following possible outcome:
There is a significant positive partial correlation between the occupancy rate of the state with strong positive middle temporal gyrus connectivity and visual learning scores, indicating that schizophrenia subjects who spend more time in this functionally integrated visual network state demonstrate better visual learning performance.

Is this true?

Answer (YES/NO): YES